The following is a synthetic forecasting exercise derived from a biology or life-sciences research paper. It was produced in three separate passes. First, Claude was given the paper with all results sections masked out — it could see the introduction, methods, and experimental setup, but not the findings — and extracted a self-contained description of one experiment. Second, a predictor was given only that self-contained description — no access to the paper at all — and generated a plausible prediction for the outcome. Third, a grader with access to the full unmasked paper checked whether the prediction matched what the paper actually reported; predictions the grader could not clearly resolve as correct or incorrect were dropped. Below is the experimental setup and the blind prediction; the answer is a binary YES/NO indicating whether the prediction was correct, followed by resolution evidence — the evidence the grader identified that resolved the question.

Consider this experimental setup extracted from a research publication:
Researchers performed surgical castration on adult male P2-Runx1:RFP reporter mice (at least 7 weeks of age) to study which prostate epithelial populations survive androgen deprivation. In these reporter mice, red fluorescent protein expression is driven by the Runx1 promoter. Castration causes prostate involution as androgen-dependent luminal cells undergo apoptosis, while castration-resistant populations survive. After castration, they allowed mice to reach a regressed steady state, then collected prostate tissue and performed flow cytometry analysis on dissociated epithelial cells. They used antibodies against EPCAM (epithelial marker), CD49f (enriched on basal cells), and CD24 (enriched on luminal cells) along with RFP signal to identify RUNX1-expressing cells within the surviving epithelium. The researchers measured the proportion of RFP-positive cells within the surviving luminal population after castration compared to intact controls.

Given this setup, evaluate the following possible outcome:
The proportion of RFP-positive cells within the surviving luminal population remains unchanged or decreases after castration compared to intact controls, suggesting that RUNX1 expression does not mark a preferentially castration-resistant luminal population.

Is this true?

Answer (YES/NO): NO